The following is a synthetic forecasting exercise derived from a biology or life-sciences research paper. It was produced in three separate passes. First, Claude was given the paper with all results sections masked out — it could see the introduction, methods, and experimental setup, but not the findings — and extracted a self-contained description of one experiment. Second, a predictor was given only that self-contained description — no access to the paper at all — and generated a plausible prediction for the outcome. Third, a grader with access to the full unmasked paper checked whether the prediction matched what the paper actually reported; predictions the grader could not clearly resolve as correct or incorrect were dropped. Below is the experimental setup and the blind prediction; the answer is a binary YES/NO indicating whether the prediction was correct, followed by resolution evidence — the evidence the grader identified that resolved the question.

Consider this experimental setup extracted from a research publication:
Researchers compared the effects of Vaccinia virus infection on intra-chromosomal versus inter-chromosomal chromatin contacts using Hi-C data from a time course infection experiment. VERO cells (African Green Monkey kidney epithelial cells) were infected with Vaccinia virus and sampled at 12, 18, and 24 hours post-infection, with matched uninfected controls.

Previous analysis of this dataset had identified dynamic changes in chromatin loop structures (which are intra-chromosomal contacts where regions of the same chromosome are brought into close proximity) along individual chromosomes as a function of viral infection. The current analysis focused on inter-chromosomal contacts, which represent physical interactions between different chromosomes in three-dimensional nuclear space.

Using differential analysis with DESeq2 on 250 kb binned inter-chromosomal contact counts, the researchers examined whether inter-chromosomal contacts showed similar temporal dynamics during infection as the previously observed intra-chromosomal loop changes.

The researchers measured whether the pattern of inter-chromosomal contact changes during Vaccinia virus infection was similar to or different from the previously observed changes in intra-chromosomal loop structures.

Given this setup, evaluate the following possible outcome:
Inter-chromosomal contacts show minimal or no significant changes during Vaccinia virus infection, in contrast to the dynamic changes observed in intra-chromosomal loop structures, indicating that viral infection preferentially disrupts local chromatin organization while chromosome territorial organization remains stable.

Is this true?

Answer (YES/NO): YES